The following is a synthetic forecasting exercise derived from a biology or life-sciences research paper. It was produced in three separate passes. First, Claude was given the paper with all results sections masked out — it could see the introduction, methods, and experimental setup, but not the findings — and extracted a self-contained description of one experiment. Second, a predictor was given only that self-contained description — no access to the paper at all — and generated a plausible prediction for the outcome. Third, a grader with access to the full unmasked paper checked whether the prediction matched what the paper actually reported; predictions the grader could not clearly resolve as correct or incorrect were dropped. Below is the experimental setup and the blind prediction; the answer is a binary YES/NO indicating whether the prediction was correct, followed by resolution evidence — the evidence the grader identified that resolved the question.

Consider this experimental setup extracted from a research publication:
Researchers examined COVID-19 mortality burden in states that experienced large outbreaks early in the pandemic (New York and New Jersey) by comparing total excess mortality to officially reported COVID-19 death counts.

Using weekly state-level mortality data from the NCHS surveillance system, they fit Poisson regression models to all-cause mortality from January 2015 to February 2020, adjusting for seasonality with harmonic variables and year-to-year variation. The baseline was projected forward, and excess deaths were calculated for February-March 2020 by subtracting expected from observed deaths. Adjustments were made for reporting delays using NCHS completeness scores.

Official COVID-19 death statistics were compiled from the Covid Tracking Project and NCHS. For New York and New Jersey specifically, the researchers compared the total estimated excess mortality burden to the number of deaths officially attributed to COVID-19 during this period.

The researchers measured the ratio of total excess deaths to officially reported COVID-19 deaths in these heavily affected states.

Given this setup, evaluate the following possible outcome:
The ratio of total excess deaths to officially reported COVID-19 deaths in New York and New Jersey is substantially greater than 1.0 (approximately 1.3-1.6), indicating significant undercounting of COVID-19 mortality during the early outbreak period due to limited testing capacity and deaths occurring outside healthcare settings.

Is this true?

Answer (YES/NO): NO